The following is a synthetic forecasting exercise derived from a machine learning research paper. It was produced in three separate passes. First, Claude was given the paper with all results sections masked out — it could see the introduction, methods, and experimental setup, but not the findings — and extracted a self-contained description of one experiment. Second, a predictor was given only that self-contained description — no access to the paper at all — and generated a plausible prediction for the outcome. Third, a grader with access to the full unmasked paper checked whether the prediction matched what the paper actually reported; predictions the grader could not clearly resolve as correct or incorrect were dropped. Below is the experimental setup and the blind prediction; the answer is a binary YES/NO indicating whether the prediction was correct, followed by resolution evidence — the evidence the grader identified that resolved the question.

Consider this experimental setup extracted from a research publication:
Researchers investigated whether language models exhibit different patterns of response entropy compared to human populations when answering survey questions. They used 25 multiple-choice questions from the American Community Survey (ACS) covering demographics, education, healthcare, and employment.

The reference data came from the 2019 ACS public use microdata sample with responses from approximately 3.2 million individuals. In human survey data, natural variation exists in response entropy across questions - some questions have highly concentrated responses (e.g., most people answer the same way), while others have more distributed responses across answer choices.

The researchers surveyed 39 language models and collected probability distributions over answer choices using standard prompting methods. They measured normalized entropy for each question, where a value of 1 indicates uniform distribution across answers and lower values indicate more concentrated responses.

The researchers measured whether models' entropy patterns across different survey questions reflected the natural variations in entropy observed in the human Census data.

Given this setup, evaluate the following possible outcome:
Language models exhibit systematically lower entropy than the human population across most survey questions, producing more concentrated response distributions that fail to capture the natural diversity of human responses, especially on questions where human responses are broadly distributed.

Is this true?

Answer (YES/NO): NO